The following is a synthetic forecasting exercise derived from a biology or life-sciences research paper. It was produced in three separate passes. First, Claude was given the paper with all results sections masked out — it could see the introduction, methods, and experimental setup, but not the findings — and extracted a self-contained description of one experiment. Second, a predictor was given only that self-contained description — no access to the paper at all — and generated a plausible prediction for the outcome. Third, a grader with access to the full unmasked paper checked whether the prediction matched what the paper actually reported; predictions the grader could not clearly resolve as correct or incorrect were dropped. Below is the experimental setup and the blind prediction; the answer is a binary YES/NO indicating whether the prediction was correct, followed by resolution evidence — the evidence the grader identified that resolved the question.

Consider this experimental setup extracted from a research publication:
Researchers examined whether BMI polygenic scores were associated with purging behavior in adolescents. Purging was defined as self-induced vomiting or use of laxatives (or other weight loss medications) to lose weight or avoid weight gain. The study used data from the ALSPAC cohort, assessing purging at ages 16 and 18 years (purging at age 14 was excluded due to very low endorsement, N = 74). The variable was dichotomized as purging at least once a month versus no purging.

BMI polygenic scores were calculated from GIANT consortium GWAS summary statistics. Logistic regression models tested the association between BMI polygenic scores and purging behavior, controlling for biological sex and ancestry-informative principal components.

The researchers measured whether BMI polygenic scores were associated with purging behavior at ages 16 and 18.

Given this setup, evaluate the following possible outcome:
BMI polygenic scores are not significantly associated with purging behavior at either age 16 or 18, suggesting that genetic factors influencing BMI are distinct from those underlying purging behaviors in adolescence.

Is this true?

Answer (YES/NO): NO